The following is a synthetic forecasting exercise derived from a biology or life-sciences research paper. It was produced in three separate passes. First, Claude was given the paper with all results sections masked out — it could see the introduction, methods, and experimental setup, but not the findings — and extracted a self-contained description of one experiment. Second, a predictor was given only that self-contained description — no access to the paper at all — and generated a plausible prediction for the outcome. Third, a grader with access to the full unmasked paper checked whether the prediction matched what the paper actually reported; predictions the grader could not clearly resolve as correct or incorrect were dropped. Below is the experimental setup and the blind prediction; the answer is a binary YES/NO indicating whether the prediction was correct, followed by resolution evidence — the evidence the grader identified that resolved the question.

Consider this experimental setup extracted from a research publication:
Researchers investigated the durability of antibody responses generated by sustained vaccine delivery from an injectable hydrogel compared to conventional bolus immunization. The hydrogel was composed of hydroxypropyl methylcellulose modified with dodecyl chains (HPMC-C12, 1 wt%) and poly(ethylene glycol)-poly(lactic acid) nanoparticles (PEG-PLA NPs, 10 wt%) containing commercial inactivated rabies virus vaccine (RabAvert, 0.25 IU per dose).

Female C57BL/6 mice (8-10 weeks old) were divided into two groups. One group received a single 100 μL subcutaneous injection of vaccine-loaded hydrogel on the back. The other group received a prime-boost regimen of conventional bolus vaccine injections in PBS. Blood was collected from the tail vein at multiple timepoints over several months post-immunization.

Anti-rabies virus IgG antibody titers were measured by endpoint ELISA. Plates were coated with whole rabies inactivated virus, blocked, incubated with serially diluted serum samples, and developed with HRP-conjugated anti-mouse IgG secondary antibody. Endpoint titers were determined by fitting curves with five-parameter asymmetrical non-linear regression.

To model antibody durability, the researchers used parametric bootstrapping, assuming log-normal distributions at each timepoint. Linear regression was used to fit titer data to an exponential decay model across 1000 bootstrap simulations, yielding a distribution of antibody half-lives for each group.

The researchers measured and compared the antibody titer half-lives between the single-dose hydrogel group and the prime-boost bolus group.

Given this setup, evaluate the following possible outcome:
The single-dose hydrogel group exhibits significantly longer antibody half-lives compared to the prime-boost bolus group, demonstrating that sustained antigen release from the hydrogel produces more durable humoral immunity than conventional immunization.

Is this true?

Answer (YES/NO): YES